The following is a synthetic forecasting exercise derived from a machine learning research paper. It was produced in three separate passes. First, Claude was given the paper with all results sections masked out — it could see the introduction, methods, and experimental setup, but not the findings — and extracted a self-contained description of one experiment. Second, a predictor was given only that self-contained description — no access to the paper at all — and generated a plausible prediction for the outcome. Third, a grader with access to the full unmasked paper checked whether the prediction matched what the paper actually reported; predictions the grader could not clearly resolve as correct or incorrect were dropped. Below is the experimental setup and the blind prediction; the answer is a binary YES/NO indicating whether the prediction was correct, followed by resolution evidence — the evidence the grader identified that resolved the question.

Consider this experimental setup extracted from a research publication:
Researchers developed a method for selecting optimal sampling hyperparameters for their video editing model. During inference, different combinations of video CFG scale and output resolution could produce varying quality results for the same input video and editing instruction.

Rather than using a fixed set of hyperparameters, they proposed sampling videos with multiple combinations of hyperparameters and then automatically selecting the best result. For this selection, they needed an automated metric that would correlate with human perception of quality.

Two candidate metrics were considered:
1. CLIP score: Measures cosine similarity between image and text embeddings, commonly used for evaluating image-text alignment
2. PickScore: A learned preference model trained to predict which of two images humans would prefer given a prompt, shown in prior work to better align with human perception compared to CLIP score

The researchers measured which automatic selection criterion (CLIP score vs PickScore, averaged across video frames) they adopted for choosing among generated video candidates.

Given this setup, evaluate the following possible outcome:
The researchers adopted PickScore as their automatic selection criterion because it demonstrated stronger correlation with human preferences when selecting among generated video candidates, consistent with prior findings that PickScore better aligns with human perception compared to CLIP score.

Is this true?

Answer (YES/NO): YES